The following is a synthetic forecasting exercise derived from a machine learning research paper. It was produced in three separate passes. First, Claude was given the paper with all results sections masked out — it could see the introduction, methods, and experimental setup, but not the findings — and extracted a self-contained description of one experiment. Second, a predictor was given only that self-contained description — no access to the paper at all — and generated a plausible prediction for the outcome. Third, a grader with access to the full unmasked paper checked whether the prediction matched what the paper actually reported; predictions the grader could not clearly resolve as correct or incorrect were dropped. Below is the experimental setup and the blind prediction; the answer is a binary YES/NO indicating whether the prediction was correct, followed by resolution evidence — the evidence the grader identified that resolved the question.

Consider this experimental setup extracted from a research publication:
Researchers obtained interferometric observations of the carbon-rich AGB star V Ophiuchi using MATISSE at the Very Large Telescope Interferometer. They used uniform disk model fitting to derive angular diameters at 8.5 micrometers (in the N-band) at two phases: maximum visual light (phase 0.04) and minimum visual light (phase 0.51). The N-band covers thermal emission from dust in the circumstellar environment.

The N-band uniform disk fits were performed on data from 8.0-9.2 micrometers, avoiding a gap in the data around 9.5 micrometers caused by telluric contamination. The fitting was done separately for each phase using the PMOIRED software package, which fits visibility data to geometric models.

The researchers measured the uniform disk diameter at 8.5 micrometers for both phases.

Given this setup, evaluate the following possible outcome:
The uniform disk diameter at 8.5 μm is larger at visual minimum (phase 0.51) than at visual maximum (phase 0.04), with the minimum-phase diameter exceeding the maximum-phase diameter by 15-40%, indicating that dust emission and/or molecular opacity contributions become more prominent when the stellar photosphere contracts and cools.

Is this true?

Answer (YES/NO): NO